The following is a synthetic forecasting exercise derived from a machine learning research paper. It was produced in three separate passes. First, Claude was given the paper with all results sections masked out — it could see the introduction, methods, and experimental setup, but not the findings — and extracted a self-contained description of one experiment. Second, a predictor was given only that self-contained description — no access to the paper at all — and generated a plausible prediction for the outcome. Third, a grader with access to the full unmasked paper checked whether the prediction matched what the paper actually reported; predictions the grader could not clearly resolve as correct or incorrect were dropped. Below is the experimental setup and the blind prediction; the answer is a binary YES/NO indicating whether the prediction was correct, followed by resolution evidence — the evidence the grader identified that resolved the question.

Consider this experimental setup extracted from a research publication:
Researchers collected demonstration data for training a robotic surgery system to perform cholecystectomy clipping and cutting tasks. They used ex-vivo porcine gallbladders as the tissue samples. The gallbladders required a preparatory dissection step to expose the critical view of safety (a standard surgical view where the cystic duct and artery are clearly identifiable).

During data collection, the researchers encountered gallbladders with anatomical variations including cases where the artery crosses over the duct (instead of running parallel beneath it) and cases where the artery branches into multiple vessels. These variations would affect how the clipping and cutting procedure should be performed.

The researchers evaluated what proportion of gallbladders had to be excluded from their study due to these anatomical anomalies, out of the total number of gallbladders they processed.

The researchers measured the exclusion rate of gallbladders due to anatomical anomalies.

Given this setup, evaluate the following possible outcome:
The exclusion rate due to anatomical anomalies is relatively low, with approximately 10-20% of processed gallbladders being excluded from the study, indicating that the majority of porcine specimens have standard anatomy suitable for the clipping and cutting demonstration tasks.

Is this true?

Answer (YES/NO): YES